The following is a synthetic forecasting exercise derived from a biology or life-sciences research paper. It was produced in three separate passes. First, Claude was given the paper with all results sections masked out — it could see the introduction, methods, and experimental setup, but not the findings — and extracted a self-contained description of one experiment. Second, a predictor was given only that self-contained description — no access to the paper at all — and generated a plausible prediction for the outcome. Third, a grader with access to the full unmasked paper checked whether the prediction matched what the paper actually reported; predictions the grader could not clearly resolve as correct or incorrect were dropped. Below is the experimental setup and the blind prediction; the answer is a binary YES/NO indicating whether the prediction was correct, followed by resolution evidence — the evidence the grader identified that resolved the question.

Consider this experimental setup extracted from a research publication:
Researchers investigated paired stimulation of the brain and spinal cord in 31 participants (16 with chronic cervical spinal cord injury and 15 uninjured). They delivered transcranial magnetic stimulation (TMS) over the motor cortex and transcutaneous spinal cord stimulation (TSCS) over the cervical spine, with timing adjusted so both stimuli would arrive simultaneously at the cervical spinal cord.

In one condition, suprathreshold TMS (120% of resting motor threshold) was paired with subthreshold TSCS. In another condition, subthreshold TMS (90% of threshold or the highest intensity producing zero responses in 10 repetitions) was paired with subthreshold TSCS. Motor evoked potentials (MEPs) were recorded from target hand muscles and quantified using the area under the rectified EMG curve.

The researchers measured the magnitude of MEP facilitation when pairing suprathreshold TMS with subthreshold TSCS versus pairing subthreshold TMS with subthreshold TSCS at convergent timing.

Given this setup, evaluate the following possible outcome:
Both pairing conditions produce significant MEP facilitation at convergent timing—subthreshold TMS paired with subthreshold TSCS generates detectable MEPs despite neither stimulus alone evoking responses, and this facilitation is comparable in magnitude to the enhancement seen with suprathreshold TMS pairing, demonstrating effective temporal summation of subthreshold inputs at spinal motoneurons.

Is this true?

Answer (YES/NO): NO